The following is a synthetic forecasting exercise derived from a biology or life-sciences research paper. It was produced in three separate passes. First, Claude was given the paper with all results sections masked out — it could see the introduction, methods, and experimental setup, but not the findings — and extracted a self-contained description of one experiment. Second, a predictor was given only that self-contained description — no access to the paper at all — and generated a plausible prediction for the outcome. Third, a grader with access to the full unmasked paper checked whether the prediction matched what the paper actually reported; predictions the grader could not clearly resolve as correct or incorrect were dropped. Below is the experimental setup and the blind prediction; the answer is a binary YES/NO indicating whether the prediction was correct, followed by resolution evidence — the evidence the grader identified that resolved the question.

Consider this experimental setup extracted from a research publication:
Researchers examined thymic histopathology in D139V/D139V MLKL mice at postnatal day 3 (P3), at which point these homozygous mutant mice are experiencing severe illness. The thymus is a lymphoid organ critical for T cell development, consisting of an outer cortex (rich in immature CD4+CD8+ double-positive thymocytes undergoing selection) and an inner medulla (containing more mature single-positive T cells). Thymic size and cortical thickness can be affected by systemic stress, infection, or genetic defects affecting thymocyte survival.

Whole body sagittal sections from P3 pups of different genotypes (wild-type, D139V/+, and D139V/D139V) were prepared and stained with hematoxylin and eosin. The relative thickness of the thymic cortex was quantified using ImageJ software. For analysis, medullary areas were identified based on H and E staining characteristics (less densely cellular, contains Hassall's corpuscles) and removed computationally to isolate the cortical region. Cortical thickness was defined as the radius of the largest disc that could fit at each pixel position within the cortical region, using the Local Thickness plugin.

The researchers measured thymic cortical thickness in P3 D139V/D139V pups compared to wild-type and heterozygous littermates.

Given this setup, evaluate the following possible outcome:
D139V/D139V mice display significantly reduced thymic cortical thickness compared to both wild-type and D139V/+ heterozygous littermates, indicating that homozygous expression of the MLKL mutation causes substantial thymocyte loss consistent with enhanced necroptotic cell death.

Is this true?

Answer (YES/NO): YES